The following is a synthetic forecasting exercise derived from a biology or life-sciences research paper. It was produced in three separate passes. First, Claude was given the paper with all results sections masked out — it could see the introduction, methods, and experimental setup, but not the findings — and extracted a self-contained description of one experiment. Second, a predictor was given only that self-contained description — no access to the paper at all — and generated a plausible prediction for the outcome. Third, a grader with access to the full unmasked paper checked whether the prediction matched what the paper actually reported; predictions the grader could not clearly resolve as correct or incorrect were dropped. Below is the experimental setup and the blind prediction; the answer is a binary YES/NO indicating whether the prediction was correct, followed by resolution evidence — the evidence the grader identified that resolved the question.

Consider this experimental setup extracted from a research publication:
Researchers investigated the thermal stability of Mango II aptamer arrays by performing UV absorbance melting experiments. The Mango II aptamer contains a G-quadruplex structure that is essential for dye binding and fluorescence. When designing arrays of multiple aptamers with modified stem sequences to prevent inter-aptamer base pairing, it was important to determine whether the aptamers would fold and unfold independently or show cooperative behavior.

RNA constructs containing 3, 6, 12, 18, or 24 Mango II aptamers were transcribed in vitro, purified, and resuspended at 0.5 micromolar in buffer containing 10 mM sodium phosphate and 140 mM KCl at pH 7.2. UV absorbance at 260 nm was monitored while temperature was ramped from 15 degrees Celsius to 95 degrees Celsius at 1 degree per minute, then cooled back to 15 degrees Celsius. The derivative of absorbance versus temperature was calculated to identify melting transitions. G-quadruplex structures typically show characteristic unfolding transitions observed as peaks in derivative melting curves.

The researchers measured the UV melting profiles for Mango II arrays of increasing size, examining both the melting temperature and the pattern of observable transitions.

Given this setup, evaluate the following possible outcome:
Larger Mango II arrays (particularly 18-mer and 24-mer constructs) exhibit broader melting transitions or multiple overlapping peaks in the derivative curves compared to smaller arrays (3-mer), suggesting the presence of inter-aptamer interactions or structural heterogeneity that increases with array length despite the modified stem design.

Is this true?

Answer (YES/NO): NO